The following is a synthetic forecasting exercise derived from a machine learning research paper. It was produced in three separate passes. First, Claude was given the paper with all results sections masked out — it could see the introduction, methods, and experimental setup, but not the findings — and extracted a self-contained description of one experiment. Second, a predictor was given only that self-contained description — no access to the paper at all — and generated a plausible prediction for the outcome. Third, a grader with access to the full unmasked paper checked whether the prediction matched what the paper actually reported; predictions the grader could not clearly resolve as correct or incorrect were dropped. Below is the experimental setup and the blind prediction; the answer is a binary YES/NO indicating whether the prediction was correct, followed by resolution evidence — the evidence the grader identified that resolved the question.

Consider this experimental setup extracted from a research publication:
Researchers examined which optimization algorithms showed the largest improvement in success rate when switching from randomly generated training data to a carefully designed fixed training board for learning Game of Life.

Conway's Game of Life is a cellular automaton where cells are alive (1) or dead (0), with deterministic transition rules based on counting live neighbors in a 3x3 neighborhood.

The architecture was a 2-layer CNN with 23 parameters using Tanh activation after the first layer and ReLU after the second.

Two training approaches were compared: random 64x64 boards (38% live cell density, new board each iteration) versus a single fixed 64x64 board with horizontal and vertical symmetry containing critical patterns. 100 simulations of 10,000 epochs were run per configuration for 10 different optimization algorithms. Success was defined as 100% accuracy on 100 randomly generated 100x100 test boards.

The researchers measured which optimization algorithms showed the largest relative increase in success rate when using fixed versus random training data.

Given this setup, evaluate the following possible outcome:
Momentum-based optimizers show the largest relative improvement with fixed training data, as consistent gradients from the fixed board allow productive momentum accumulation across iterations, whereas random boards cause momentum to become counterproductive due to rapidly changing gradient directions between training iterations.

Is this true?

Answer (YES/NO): NO